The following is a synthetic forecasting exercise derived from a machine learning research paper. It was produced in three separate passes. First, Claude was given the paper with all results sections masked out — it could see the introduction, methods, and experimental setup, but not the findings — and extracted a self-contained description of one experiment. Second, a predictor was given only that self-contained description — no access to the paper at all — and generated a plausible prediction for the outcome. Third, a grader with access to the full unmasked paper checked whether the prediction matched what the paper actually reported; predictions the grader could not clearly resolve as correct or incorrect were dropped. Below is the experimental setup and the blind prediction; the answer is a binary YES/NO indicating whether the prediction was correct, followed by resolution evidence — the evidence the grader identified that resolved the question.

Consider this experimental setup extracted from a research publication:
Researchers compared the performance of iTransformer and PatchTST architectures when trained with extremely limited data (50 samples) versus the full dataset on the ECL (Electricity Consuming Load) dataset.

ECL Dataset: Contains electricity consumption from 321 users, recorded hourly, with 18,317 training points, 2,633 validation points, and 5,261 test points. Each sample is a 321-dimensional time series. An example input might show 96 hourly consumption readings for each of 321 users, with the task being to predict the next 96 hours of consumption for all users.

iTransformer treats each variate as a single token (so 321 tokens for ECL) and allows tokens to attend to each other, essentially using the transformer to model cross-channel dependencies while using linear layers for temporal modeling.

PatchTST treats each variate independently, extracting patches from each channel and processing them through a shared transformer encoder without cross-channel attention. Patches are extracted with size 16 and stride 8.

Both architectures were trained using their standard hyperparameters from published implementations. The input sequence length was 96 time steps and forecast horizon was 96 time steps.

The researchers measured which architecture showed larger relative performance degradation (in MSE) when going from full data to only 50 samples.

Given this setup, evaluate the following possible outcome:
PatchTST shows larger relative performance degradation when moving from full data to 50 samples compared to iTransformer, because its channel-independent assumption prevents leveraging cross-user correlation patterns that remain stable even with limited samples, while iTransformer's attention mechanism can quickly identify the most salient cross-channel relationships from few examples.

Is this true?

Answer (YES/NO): YES